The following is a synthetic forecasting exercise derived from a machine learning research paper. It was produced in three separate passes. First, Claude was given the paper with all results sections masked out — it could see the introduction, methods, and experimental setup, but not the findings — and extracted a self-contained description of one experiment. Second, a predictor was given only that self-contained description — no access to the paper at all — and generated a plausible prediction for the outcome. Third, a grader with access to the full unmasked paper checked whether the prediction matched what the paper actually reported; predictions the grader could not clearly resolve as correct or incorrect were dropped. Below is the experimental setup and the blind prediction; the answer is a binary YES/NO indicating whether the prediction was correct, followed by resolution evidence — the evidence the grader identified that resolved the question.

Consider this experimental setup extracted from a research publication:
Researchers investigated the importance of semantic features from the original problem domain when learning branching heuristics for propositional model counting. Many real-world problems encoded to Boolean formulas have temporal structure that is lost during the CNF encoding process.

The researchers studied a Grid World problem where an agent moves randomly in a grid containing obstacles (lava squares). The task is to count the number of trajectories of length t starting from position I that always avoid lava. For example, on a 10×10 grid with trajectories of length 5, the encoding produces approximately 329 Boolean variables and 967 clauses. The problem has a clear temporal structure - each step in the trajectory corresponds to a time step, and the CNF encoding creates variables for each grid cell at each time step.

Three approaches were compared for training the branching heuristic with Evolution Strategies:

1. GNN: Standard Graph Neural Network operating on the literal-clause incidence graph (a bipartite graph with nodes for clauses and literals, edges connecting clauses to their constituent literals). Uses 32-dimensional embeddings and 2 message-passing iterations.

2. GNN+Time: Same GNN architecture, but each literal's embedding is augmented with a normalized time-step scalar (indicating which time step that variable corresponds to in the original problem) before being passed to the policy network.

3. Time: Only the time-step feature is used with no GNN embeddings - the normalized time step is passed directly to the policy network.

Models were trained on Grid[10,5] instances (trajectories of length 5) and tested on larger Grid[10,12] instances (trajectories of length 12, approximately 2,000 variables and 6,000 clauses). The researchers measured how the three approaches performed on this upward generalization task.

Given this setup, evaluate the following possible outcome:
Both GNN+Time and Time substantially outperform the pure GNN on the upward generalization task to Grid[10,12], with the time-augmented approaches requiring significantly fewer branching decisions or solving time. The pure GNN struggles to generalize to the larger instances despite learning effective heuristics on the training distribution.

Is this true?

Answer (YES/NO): YES